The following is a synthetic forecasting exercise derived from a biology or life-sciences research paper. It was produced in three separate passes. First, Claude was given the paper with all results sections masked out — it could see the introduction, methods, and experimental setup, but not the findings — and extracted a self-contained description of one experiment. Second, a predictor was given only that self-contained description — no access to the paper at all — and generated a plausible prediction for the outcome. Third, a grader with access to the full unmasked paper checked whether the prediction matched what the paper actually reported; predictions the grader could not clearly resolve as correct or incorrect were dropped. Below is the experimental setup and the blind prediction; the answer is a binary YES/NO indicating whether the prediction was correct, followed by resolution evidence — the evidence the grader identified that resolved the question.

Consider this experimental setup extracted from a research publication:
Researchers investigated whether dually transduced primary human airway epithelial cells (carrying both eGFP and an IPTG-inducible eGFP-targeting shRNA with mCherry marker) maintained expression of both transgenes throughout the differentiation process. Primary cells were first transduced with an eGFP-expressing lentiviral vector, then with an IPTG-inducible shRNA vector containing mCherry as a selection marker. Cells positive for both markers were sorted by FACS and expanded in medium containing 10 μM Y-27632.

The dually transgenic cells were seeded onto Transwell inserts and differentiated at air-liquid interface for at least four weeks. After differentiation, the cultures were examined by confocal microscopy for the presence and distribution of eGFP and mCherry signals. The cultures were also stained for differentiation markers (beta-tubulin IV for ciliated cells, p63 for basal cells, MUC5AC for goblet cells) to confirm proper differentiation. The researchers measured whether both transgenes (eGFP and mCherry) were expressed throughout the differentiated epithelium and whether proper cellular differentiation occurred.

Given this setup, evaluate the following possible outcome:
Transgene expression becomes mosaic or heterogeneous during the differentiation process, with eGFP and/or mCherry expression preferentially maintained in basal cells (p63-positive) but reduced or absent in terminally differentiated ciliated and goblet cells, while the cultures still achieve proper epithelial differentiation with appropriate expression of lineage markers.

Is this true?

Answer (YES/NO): NO